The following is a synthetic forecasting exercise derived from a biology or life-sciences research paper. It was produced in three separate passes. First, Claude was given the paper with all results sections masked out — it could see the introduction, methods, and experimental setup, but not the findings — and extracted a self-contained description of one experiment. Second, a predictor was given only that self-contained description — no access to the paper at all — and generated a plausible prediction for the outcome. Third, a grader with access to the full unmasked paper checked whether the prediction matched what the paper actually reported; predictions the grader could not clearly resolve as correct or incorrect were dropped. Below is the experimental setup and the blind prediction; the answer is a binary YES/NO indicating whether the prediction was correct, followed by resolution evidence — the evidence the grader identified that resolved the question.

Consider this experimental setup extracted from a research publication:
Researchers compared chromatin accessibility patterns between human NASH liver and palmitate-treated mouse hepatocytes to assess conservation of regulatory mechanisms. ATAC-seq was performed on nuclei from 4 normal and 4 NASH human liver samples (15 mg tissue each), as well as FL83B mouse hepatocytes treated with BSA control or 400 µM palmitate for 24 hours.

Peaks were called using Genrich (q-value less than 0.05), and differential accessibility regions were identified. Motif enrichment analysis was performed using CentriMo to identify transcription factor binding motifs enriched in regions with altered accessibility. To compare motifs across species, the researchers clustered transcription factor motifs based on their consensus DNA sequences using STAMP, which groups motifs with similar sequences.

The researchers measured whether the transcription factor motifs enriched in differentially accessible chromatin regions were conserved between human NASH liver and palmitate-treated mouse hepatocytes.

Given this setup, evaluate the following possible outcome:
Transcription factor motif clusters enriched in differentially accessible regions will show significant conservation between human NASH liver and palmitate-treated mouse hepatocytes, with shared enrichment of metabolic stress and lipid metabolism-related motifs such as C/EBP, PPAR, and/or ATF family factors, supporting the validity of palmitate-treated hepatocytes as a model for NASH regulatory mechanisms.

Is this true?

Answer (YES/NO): NO